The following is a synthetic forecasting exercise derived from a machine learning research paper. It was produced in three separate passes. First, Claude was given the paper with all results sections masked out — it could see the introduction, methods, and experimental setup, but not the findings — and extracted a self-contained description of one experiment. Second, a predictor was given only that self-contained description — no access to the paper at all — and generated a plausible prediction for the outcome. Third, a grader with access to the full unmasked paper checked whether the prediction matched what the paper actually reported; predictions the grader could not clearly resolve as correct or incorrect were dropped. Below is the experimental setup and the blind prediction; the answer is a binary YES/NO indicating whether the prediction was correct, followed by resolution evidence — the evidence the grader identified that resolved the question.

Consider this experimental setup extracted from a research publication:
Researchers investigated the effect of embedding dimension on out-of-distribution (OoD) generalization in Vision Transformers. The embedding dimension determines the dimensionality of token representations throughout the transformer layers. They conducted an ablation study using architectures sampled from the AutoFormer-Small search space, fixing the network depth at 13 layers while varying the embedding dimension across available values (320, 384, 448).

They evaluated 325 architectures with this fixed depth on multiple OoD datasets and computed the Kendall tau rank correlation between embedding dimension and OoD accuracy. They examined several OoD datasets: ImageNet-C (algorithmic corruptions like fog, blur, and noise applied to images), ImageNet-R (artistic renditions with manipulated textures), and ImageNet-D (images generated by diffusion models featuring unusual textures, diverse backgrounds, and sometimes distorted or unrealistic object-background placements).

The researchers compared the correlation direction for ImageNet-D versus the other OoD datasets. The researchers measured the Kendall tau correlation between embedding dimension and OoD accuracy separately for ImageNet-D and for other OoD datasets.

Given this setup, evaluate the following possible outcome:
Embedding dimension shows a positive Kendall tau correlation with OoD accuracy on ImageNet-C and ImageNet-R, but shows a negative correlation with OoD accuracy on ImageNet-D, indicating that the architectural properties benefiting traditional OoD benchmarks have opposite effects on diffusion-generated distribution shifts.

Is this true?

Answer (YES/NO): NO